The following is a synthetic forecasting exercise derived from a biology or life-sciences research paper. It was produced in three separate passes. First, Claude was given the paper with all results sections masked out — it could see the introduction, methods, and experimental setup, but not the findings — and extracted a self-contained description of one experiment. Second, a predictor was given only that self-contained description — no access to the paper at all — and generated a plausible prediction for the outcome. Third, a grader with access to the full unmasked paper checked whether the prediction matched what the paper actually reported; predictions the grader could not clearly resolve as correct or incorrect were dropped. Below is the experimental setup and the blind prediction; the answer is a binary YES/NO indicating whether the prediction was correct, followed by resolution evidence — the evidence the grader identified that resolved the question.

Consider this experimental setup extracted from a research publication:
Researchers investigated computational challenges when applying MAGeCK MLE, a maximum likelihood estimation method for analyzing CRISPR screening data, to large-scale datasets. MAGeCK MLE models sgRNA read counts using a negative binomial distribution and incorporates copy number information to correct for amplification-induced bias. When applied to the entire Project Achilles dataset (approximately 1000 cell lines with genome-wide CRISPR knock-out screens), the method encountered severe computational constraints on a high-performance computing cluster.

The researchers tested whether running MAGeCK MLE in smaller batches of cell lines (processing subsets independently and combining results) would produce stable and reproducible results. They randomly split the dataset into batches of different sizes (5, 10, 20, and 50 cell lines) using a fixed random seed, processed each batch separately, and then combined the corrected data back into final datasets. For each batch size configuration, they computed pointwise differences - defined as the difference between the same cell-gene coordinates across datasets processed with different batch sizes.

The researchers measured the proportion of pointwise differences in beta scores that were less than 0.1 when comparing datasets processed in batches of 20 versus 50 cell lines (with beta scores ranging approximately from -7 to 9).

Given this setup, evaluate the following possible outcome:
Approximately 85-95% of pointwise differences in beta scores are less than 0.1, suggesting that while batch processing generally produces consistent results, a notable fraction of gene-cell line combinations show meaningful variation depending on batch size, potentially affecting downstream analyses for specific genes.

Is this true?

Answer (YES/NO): NO